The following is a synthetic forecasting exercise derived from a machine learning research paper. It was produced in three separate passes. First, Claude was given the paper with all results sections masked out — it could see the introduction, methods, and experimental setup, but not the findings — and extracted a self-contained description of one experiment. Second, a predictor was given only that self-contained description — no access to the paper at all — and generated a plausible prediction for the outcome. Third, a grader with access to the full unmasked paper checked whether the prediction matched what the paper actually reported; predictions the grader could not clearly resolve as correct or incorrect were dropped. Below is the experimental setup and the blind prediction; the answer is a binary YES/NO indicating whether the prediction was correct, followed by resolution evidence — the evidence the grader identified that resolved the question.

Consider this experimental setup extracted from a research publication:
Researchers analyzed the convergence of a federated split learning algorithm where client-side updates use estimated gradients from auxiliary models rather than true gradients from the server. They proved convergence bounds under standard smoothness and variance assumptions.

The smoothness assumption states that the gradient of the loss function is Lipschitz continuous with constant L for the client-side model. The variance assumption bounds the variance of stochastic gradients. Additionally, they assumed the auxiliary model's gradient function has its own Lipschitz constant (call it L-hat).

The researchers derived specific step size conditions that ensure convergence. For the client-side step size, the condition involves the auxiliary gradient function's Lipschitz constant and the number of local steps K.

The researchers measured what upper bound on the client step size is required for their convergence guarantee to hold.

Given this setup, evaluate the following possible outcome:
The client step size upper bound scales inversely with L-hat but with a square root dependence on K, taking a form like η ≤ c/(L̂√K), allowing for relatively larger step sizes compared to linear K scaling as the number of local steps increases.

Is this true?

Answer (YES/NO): NO